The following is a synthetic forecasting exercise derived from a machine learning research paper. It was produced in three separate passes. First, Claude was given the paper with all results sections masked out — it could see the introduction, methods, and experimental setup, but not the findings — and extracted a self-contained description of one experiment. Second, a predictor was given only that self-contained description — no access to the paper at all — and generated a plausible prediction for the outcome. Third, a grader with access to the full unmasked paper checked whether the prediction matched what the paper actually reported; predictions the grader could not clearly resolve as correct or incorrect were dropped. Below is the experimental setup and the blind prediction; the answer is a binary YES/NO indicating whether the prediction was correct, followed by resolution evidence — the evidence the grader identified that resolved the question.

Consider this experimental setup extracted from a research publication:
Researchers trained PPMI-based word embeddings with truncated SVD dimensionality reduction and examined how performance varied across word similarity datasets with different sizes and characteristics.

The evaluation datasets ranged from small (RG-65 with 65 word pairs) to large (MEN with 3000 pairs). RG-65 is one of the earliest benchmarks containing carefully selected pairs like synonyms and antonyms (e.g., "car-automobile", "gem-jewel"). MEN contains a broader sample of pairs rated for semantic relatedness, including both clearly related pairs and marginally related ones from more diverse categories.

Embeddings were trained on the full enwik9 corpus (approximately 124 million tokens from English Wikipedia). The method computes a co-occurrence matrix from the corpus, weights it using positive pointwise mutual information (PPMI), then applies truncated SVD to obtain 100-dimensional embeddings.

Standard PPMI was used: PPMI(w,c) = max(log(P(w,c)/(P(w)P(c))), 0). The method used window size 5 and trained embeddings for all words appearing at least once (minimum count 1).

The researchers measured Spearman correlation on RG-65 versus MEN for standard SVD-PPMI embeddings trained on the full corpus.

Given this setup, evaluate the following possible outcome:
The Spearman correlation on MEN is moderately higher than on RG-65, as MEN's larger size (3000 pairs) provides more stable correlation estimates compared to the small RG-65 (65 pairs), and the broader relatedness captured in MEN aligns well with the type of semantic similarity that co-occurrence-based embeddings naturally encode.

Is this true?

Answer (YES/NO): NO